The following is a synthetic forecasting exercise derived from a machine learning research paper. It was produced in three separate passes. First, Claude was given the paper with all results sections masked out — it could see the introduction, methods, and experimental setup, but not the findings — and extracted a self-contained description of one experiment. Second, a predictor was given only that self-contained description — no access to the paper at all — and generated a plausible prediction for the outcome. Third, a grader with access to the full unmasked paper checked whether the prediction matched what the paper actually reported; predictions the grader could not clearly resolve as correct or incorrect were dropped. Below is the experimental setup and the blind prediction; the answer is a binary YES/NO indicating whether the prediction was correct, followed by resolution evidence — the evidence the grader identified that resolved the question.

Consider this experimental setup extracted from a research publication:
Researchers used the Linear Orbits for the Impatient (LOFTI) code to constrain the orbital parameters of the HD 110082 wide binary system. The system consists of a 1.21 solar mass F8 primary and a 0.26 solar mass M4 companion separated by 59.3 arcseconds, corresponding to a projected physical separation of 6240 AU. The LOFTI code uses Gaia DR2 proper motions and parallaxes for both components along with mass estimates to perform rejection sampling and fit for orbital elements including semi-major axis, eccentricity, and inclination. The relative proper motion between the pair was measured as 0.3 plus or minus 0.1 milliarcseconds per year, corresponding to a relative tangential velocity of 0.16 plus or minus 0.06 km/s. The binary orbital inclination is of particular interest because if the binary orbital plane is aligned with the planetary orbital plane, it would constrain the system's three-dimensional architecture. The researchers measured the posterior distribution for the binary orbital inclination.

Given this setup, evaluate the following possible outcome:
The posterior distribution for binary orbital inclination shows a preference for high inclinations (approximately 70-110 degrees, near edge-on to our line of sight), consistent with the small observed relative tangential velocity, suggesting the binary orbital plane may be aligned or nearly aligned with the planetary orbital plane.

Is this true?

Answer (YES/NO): YES